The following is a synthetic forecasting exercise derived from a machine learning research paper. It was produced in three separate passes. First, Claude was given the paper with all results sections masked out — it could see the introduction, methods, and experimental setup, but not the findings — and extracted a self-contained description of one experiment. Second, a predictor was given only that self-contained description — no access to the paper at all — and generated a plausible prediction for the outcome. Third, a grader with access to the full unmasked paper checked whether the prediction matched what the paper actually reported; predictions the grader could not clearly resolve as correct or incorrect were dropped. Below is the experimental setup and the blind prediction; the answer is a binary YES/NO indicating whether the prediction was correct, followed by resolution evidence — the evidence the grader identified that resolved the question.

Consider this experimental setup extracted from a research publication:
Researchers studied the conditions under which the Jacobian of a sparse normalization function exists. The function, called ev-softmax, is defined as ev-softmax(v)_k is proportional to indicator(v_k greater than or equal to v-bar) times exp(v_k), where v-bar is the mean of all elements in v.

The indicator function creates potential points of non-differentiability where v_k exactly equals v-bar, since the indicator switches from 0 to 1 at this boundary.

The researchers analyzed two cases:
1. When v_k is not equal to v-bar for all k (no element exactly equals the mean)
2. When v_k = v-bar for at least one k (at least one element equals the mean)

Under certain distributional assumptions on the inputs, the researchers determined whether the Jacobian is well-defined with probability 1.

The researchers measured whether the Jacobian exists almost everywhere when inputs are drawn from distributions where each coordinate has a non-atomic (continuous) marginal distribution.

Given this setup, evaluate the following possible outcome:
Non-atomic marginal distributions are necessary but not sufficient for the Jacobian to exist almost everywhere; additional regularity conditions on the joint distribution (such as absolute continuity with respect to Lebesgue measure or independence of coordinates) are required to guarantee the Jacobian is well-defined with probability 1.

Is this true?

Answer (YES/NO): NO